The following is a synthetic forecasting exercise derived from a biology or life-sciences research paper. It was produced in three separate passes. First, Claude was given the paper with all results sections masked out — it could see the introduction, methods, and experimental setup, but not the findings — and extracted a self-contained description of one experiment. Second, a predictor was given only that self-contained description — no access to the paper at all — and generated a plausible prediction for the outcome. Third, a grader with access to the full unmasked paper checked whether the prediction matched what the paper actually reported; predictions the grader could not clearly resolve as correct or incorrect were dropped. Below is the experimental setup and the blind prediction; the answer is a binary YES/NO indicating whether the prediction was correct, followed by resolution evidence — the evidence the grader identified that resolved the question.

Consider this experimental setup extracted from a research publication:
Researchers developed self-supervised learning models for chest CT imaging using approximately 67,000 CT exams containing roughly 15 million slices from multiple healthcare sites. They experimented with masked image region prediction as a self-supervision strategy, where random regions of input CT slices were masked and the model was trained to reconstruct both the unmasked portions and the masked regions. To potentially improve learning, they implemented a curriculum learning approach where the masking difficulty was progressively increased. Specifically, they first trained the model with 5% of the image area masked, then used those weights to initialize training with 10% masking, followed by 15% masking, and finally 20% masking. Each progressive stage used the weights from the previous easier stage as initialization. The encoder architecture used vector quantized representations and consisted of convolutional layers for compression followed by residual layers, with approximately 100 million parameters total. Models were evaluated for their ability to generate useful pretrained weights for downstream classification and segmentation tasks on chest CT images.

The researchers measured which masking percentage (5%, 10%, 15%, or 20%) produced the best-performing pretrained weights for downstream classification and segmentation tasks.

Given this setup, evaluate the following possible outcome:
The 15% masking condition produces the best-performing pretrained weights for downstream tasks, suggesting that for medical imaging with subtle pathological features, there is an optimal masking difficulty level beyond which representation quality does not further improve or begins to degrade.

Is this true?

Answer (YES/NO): NO